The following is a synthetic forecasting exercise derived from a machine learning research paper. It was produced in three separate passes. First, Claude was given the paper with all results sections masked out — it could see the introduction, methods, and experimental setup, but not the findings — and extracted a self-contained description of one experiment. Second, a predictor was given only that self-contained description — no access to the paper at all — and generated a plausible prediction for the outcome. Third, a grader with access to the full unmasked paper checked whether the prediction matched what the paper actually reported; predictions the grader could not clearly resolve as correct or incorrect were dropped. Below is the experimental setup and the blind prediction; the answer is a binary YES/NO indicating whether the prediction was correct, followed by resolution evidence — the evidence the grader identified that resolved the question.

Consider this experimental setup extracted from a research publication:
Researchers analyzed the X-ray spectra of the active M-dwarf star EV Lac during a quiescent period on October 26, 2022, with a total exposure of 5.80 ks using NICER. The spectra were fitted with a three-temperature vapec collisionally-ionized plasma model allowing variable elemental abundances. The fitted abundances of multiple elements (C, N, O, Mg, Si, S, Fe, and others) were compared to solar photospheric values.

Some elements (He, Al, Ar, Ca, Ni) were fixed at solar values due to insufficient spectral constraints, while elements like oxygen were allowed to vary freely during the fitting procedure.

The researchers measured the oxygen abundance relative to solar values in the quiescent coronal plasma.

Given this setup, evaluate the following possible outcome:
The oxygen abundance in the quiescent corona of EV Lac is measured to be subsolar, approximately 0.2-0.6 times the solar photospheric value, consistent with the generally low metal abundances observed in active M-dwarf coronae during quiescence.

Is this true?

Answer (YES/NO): YES